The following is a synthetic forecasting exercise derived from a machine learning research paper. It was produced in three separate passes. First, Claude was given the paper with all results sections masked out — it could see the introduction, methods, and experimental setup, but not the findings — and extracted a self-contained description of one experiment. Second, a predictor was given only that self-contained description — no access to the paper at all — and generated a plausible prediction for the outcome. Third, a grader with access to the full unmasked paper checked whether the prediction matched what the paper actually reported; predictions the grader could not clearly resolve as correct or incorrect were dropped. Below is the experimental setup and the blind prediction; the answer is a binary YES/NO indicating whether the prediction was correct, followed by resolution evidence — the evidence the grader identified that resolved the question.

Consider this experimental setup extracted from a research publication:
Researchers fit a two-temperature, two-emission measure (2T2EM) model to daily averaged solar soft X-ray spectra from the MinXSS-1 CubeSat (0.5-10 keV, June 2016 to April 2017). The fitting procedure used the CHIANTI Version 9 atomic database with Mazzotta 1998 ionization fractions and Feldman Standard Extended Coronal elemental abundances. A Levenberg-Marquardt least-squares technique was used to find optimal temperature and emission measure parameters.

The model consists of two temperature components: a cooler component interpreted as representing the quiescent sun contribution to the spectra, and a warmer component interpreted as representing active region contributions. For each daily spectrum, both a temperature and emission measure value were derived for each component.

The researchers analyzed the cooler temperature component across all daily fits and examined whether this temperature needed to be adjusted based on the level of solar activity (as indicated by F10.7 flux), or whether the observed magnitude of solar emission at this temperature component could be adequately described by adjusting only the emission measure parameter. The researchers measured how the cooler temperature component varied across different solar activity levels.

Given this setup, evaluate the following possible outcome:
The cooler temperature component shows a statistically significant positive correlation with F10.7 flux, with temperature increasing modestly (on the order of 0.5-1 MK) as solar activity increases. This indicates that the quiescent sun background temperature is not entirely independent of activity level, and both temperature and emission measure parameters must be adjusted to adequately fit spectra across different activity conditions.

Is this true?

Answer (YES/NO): NO